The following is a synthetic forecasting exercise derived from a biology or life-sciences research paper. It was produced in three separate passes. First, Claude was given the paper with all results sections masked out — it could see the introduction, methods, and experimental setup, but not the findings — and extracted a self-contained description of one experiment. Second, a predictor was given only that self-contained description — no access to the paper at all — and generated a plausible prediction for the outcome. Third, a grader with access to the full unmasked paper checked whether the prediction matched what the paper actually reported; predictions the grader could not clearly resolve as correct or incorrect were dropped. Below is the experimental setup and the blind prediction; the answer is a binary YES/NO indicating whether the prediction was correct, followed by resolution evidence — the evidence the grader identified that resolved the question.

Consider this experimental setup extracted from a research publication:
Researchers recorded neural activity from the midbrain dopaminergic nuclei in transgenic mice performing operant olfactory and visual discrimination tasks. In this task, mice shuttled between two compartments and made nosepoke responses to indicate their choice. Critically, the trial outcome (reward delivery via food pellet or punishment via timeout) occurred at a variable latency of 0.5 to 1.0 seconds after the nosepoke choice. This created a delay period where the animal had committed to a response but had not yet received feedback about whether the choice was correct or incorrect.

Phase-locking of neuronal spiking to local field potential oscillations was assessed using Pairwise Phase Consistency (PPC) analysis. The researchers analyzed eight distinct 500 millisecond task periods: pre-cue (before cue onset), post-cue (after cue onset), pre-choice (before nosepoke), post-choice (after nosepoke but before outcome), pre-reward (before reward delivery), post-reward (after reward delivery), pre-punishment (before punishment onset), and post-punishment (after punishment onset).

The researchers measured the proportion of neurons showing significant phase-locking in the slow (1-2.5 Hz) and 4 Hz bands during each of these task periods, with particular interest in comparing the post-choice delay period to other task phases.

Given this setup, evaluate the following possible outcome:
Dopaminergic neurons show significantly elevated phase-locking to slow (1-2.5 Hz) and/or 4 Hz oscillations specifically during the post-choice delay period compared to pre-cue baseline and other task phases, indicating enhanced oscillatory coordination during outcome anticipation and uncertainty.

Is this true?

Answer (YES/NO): NO